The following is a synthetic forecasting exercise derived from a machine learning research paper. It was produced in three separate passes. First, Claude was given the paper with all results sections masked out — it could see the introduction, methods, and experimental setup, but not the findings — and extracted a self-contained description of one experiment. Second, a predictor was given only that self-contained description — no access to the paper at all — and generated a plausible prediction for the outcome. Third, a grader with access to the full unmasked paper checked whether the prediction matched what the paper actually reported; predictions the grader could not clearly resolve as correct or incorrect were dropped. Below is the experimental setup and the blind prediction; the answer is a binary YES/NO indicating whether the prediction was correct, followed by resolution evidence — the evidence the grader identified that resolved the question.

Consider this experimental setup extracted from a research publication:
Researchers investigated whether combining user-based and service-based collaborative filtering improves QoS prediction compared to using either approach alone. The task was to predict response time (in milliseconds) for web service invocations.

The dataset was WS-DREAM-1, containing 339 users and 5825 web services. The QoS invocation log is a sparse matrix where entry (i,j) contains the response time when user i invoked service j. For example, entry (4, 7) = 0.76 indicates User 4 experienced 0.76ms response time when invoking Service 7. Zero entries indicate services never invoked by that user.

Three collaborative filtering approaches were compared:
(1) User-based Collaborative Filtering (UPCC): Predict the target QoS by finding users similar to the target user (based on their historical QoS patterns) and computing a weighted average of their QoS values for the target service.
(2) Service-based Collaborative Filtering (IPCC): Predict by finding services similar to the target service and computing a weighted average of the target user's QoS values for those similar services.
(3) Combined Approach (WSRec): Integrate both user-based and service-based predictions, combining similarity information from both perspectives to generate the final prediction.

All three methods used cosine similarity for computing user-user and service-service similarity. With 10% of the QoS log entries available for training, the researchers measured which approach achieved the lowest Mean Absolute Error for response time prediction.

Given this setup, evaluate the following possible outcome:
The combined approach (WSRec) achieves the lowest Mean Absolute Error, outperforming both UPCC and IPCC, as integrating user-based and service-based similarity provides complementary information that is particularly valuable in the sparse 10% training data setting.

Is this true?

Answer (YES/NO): NO